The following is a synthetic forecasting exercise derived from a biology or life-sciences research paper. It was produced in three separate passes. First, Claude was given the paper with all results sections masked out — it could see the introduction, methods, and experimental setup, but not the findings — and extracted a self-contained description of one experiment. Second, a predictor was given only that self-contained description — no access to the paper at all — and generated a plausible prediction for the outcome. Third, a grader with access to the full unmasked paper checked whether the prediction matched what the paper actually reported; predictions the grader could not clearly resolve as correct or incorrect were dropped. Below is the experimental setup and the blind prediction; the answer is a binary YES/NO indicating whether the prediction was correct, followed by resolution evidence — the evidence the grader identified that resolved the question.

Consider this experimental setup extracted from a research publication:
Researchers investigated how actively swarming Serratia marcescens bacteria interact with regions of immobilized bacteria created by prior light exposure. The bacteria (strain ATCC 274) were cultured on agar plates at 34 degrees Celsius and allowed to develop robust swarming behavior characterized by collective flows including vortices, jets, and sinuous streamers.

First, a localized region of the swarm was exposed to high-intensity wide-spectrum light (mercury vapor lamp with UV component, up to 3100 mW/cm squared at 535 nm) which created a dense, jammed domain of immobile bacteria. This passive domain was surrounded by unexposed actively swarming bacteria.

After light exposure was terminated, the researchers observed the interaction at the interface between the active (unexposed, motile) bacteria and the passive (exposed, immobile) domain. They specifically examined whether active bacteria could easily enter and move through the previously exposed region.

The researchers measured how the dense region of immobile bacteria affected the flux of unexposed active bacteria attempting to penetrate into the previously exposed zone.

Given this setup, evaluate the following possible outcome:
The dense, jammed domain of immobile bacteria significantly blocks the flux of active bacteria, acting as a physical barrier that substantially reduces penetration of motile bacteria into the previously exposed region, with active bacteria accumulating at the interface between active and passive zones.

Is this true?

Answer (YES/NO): NO